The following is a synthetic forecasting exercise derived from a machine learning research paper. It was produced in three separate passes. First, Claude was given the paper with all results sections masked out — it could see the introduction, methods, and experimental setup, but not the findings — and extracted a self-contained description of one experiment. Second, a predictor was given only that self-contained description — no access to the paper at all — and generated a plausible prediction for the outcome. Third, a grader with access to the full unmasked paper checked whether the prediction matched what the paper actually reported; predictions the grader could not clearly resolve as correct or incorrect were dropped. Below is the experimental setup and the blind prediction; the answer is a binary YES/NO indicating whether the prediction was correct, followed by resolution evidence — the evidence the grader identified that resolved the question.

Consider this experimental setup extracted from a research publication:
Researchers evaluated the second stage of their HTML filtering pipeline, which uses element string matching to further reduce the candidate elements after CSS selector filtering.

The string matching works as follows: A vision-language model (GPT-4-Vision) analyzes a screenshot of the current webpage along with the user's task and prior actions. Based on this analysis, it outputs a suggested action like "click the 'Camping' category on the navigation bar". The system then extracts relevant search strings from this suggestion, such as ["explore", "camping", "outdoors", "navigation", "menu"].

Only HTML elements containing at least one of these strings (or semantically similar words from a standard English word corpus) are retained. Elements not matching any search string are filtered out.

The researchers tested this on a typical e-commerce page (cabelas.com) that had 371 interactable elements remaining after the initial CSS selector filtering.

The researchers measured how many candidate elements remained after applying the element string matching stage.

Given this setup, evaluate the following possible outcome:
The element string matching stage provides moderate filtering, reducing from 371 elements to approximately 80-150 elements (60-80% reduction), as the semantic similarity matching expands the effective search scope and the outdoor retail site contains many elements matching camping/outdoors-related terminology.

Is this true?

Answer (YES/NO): NO